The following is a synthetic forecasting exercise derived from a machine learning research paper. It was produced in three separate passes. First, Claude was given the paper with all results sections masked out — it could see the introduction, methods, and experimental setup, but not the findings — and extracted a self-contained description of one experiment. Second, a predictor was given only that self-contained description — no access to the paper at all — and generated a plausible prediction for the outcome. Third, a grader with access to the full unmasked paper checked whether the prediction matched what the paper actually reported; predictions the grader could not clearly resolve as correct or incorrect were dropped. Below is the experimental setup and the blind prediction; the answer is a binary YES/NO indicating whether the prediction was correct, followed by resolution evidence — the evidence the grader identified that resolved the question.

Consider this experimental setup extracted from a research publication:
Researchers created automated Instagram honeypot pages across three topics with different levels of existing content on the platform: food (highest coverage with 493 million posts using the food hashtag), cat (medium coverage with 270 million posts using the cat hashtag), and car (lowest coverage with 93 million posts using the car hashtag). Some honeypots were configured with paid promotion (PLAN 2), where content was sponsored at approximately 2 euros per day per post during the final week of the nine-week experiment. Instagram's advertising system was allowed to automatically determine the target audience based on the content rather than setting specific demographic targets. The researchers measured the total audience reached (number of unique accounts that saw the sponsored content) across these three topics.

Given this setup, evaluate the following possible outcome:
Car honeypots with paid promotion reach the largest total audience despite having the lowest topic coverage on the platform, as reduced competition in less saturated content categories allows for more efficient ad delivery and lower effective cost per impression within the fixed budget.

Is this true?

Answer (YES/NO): YES